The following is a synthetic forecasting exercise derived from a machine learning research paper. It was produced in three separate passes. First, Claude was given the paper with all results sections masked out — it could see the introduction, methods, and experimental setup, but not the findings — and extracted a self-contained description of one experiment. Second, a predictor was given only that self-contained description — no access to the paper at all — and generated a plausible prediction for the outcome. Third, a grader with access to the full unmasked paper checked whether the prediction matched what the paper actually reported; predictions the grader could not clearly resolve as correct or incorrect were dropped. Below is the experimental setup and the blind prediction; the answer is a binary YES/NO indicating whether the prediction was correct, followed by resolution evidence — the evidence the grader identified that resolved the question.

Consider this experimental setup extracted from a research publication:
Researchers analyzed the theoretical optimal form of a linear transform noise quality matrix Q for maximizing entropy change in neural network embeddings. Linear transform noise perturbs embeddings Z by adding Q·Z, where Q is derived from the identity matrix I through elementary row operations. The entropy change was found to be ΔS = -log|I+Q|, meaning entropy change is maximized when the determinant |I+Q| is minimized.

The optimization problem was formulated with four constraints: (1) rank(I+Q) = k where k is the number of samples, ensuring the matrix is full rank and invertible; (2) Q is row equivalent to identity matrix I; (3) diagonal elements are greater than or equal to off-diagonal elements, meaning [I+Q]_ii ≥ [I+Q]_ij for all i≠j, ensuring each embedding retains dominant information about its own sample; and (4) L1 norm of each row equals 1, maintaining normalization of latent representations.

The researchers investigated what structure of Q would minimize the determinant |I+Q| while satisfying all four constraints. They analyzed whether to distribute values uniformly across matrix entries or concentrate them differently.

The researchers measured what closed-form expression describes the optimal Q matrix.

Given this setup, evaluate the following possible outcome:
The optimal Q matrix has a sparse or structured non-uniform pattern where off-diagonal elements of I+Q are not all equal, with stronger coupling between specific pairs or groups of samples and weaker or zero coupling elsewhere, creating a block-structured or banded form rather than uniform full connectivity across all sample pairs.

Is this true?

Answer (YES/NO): NO